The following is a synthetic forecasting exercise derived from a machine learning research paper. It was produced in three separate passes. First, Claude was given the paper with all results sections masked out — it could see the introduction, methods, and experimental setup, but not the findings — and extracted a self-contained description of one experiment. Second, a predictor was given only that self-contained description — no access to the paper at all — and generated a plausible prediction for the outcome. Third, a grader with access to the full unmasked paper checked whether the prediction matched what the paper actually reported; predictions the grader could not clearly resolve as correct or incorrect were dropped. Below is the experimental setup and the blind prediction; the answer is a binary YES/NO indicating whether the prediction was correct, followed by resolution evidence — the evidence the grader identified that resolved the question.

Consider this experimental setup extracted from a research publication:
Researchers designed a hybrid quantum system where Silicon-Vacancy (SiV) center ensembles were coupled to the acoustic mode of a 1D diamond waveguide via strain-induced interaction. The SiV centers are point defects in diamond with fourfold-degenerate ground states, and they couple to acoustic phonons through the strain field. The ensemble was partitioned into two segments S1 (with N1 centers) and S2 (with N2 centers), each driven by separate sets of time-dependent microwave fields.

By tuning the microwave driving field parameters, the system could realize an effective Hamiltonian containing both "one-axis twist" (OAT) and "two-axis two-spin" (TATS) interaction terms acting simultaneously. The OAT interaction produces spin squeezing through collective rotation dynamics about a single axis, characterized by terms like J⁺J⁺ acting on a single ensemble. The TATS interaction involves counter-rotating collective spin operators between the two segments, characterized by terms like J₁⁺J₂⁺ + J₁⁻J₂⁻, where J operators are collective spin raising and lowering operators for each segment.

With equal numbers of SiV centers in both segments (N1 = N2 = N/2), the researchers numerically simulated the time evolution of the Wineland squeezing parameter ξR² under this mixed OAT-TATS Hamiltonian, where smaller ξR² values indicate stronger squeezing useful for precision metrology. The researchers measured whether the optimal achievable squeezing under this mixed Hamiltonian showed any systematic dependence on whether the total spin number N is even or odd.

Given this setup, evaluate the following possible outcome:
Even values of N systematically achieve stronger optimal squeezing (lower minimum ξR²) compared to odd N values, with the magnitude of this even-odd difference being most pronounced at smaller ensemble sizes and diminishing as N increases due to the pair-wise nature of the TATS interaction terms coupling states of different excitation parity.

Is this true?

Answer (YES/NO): NO